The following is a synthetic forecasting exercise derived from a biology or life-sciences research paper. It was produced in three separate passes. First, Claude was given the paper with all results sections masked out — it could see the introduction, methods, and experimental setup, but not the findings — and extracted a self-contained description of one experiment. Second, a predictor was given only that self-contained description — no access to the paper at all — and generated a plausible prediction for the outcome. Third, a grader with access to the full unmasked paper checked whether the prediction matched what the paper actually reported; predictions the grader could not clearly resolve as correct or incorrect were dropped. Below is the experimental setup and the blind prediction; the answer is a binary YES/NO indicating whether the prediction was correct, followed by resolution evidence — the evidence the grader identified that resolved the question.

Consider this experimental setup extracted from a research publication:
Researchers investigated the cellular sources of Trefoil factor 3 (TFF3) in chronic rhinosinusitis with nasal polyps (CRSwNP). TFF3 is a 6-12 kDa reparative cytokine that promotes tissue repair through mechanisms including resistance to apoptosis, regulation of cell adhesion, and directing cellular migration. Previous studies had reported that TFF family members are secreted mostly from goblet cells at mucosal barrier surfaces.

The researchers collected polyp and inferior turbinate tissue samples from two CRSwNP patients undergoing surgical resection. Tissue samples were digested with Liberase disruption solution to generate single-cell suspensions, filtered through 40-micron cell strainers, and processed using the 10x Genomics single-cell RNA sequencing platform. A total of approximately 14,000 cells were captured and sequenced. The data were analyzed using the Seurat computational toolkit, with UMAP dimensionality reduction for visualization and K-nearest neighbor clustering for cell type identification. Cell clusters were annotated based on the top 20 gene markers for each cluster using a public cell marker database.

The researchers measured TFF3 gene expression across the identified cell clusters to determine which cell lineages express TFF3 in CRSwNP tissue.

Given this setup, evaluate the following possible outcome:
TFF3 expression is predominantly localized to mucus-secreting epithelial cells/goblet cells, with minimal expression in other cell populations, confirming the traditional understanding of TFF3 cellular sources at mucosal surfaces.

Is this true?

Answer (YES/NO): NO